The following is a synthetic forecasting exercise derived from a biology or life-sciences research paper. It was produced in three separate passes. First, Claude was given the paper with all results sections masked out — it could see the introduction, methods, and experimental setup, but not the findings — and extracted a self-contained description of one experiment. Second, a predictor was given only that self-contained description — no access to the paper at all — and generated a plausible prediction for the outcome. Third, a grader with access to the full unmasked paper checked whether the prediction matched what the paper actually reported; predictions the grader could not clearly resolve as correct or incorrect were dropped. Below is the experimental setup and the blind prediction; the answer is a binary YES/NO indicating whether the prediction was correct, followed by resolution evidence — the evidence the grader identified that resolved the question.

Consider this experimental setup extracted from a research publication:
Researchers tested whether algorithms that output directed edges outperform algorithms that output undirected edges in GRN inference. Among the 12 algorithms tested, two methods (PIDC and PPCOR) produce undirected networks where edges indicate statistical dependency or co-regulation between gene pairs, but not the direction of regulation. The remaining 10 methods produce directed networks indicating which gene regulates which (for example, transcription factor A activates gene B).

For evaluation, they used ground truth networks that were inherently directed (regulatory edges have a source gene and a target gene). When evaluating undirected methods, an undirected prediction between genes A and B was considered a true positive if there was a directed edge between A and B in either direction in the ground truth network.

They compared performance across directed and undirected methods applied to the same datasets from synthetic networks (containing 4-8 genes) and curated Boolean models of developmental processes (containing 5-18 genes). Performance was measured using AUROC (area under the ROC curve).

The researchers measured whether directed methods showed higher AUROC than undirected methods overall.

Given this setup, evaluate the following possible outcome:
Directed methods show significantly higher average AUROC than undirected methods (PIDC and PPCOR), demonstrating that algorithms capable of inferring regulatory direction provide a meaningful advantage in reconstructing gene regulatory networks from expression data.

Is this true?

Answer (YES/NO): NO